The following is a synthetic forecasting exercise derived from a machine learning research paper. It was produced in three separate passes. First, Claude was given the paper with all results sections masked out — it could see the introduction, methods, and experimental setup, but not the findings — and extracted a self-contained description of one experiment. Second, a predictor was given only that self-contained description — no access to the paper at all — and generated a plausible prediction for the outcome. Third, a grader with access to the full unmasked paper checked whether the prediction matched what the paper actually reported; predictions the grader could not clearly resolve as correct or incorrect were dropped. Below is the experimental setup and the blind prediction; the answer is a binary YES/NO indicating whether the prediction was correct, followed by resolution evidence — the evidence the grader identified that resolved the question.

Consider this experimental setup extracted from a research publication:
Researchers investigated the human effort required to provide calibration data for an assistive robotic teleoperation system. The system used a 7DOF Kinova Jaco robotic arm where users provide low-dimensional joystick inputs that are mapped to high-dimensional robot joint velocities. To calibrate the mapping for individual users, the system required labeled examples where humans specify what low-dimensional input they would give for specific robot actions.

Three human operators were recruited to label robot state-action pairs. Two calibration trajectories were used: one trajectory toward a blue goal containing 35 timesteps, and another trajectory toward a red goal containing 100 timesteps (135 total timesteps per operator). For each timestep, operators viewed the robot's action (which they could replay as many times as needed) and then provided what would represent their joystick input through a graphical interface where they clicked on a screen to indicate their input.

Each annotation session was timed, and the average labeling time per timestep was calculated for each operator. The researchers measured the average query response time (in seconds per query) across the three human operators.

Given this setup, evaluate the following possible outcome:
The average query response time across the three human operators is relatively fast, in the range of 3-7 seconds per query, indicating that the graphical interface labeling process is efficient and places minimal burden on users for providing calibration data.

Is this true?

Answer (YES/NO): NO